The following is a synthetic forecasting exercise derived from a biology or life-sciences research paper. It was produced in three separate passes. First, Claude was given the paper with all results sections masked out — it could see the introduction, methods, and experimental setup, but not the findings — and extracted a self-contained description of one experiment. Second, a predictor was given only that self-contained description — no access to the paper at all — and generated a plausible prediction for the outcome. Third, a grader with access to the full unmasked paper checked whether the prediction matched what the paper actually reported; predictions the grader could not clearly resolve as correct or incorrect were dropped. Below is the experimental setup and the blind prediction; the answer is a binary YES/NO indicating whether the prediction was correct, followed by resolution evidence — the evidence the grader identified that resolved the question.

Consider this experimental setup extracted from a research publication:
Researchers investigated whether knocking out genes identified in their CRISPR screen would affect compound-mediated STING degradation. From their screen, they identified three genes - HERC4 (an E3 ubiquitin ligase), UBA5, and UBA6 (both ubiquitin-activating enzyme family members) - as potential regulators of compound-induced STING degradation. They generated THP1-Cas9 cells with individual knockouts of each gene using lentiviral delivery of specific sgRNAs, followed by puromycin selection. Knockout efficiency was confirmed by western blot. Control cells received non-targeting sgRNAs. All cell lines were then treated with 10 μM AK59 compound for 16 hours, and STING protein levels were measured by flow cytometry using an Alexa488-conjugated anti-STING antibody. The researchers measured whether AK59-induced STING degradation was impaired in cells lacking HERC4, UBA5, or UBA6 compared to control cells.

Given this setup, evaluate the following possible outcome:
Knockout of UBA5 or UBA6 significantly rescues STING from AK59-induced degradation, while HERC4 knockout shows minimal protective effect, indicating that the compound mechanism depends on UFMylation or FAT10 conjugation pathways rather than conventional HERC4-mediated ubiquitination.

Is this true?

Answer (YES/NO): NO